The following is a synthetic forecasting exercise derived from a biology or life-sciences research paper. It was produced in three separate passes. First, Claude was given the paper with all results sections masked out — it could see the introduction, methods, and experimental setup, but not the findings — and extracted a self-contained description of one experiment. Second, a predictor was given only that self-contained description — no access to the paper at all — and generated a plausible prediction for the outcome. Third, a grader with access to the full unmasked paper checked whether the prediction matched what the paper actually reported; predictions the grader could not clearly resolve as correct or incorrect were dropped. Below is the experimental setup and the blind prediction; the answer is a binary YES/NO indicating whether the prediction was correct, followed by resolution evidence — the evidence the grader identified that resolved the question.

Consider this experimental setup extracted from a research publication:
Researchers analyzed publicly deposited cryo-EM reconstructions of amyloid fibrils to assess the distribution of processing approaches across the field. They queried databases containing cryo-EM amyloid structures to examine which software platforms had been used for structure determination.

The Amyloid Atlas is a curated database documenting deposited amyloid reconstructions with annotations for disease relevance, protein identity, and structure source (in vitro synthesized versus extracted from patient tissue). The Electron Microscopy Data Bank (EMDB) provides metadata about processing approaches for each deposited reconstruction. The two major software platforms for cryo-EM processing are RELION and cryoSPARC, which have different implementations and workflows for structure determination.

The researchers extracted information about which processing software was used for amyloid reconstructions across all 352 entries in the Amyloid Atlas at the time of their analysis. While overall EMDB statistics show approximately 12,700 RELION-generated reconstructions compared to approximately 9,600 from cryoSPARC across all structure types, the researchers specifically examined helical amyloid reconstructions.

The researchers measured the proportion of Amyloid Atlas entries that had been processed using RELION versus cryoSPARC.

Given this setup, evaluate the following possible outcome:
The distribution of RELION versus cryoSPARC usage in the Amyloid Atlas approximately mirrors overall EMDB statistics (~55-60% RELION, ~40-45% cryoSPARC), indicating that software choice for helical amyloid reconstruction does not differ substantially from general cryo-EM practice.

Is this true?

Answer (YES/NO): NO